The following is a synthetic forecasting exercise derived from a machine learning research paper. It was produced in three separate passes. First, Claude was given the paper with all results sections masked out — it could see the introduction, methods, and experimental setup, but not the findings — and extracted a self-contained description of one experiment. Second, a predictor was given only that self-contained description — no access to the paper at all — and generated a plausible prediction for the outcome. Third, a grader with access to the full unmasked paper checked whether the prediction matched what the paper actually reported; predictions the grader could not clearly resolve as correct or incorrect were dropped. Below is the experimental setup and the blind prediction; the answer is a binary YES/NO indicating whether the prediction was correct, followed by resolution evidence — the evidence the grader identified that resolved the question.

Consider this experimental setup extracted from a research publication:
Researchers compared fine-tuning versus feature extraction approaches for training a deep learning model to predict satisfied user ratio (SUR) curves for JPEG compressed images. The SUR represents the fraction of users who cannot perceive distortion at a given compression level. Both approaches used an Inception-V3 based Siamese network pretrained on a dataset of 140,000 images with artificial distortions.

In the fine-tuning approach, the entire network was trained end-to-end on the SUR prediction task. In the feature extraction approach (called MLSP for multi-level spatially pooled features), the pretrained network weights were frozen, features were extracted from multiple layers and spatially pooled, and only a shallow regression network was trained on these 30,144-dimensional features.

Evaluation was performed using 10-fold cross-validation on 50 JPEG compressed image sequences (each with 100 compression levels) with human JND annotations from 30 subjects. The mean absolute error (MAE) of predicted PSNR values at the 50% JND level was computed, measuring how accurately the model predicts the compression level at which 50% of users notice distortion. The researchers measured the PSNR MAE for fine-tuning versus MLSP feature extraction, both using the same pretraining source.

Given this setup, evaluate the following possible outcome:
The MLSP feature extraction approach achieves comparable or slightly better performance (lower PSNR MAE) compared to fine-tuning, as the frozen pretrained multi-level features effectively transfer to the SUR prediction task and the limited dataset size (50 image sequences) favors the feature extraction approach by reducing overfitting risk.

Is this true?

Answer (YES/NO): YES